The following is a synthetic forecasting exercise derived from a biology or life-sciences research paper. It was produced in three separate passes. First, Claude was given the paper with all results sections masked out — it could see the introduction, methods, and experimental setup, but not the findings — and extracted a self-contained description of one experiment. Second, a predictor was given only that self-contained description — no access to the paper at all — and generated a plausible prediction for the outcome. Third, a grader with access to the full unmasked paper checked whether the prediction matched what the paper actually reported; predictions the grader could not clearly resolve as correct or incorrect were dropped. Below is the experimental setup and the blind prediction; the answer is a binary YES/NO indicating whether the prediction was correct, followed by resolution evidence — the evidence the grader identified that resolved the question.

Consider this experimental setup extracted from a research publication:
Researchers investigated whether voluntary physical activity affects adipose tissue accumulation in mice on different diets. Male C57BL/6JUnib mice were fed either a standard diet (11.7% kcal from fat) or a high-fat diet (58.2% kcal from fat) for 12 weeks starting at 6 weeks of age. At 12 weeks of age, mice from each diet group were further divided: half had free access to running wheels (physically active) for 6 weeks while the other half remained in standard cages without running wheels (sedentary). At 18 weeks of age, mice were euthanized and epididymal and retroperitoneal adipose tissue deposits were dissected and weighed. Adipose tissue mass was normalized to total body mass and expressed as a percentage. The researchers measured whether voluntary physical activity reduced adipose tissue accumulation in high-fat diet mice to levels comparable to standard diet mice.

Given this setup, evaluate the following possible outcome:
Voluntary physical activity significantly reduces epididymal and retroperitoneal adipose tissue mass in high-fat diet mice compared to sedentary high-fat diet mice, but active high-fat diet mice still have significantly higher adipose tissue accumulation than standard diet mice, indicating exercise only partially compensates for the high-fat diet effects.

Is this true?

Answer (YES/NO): NO